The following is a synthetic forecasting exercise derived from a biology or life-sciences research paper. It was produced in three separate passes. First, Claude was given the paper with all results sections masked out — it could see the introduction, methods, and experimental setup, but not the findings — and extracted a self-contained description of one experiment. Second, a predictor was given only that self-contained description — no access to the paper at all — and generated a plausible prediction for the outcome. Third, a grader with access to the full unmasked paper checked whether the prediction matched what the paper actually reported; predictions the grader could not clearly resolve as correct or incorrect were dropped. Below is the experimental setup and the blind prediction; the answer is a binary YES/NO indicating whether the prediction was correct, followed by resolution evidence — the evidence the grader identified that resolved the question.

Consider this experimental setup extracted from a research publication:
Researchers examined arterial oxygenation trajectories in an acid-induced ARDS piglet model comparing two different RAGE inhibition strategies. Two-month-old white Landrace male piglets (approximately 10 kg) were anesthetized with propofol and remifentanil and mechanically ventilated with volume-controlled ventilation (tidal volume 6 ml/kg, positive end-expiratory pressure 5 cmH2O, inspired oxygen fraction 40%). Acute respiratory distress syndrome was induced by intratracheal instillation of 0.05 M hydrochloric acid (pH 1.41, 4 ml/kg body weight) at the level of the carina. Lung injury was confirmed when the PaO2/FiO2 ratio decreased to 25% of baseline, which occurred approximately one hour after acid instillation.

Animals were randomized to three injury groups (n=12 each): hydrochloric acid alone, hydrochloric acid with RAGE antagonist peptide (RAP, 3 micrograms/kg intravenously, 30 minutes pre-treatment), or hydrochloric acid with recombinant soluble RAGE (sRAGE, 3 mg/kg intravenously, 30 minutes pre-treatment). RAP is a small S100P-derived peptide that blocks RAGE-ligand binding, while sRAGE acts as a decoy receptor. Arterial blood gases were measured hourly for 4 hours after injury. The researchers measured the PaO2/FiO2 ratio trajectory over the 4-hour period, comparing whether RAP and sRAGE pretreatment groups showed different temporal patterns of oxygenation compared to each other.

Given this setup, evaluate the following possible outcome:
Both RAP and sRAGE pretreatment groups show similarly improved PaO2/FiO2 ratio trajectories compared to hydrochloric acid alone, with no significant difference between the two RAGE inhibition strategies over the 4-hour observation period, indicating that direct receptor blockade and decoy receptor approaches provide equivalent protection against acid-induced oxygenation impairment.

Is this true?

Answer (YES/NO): YES